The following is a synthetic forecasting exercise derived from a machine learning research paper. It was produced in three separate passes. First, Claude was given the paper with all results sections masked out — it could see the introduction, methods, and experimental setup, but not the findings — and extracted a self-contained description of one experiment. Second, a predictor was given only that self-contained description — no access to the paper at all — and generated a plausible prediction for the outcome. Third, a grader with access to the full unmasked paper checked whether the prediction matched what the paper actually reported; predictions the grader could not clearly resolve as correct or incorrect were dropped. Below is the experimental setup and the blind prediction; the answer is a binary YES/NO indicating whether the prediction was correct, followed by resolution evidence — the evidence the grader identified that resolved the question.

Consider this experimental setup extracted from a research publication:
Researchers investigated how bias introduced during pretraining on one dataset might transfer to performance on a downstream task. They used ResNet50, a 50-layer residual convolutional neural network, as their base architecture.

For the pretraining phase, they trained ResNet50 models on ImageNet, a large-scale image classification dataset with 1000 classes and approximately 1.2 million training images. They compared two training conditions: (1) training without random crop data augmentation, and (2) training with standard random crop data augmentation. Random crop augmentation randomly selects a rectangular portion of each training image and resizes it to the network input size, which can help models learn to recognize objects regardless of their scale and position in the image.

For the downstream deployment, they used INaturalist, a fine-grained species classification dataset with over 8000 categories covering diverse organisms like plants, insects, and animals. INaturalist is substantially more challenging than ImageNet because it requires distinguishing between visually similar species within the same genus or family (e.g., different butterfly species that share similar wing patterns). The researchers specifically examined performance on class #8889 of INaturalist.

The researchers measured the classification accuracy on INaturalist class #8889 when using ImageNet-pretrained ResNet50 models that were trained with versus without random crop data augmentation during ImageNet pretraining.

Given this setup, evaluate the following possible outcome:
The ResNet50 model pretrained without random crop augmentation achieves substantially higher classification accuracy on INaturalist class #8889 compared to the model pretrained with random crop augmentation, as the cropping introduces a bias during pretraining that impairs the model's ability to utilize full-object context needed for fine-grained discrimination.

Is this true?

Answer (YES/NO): YES